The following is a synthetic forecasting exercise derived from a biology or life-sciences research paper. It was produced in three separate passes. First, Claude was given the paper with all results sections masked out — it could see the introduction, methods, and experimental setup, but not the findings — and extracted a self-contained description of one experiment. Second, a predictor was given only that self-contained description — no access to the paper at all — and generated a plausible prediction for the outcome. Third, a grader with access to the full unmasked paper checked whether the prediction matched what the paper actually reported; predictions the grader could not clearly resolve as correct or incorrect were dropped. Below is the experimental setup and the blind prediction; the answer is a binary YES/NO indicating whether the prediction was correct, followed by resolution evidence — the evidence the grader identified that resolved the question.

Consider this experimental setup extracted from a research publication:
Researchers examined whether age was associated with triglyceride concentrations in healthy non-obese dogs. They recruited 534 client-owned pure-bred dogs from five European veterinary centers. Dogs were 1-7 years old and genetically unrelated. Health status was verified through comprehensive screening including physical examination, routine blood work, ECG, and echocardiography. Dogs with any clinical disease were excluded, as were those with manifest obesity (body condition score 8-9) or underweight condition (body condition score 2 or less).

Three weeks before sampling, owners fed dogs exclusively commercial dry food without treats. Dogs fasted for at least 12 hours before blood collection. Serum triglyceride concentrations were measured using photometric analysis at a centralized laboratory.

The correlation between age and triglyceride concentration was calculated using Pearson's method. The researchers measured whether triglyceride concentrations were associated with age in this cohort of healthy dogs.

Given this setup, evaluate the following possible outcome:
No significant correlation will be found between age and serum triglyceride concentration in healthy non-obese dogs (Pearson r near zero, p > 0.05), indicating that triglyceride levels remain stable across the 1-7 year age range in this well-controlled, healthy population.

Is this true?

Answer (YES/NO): YES